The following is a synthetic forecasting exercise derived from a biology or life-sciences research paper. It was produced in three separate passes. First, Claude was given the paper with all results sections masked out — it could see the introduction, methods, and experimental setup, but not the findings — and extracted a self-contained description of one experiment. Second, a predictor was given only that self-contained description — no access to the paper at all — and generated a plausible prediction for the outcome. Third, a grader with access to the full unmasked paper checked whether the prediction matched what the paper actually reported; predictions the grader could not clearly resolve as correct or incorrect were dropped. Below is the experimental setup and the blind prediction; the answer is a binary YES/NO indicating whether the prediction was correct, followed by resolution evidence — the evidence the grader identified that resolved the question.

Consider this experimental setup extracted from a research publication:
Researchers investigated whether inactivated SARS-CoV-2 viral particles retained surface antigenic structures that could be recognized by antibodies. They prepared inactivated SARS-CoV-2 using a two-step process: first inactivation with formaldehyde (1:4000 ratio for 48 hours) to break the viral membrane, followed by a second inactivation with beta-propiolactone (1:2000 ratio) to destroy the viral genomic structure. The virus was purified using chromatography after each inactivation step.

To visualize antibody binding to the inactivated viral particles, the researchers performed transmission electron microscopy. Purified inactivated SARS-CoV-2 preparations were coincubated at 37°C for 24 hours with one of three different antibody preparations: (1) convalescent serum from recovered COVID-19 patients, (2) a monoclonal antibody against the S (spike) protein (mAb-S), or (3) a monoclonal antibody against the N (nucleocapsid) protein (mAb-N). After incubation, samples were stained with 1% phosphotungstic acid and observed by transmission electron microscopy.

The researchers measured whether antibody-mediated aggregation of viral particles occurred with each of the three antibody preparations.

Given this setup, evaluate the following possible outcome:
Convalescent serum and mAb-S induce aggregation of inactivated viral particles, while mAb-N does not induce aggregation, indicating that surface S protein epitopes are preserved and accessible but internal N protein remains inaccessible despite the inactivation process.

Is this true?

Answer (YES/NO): NO